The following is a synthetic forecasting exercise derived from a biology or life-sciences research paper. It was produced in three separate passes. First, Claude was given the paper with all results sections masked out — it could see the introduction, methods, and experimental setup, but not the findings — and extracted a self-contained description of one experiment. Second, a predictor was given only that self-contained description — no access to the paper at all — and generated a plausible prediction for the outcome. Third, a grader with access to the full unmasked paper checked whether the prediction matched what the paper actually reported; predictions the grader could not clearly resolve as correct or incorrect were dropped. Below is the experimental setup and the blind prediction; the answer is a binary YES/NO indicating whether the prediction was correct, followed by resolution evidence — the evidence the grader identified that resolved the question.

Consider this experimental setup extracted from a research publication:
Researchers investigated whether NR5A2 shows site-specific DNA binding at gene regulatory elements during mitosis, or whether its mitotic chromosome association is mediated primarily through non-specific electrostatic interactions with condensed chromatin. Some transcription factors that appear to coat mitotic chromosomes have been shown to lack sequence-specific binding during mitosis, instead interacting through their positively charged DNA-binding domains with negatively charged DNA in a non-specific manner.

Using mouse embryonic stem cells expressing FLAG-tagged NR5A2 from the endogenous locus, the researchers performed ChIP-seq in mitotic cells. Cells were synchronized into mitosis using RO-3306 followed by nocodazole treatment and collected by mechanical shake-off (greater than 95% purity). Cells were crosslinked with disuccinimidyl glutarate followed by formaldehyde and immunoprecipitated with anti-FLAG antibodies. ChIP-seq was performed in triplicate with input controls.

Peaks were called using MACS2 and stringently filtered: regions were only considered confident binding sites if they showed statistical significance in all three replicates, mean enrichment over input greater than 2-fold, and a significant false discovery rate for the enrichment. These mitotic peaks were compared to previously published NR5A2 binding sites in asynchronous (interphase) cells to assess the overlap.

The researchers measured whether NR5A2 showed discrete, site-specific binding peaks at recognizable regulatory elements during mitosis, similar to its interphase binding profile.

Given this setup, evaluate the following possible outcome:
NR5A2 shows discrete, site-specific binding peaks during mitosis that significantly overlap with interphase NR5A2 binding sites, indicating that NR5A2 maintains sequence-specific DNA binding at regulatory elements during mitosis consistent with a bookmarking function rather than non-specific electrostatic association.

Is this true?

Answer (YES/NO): YES